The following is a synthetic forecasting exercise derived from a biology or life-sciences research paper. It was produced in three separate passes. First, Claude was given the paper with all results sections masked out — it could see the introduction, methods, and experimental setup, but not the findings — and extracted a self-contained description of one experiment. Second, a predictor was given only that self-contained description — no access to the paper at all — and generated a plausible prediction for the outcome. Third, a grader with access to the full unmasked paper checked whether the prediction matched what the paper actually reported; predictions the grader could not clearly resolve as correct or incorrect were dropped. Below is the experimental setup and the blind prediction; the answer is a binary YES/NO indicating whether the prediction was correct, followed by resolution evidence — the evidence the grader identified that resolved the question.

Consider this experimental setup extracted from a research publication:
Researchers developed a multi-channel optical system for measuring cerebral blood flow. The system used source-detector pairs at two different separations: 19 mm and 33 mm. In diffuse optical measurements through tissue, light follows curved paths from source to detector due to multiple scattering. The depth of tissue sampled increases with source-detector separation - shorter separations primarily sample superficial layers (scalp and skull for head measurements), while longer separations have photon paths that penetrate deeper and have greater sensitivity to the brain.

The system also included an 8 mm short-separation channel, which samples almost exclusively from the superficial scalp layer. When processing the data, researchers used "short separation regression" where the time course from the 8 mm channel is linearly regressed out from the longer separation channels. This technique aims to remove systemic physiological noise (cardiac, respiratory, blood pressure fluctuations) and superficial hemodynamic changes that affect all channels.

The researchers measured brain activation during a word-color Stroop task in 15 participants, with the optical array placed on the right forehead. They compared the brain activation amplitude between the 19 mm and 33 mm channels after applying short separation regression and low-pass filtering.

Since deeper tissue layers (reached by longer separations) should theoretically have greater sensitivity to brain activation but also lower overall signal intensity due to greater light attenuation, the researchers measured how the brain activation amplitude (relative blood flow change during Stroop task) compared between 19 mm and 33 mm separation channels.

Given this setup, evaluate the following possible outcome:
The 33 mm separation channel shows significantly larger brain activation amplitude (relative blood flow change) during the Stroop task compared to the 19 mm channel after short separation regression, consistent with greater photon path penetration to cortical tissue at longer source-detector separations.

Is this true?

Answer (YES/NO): NO